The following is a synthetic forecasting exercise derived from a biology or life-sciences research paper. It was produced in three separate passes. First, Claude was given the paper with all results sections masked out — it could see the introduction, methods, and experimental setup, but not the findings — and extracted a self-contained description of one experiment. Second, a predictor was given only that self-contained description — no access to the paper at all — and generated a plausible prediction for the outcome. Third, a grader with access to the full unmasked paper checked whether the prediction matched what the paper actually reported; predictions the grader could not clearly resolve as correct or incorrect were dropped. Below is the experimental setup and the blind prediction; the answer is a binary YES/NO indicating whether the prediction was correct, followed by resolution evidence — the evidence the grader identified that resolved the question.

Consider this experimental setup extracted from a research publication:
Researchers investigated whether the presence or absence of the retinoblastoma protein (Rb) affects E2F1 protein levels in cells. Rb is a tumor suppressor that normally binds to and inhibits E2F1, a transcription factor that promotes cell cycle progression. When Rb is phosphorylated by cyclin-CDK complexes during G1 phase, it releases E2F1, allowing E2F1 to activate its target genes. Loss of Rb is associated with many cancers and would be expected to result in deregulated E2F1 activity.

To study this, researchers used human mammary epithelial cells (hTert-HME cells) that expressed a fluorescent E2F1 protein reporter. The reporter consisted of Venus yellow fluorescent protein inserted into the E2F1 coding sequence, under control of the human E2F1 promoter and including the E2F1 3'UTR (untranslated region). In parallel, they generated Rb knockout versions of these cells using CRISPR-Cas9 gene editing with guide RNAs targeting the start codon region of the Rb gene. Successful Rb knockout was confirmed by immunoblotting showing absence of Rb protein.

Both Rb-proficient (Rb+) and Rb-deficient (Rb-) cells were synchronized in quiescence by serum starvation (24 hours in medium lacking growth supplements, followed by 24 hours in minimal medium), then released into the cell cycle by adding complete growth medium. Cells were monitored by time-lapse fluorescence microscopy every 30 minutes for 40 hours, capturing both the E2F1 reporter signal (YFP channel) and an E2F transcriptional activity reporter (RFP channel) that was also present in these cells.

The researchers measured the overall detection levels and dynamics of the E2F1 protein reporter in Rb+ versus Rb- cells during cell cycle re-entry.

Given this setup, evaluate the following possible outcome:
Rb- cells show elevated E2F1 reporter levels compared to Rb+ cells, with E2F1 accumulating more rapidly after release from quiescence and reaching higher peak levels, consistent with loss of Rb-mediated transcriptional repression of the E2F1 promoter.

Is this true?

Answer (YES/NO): NO